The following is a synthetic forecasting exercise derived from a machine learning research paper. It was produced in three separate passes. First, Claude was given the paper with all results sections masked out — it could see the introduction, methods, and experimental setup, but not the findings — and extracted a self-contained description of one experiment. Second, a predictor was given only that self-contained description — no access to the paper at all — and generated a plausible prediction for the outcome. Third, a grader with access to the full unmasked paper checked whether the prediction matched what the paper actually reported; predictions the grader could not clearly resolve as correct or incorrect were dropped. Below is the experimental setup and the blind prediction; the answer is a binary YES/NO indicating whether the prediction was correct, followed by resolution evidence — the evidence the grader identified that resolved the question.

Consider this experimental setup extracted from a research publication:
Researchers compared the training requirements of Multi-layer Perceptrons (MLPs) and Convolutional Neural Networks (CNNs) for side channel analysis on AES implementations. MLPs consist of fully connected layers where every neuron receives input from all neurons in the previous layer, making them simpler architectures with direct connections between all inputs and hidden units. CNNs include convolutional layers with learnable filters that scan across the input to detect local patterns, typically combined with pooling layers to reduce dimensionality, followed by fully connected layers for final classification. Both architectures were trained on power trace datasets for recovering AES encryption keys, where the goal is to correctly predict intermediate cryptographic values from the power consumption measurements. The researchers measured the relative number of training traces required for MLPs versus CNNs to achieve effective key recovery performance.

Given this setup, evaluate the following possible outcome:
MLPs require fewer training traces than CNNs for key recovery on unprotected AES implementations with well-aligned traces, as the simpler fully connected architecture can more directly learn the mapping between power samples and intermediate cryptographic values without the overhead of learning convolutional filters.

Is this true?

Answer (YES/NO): YES